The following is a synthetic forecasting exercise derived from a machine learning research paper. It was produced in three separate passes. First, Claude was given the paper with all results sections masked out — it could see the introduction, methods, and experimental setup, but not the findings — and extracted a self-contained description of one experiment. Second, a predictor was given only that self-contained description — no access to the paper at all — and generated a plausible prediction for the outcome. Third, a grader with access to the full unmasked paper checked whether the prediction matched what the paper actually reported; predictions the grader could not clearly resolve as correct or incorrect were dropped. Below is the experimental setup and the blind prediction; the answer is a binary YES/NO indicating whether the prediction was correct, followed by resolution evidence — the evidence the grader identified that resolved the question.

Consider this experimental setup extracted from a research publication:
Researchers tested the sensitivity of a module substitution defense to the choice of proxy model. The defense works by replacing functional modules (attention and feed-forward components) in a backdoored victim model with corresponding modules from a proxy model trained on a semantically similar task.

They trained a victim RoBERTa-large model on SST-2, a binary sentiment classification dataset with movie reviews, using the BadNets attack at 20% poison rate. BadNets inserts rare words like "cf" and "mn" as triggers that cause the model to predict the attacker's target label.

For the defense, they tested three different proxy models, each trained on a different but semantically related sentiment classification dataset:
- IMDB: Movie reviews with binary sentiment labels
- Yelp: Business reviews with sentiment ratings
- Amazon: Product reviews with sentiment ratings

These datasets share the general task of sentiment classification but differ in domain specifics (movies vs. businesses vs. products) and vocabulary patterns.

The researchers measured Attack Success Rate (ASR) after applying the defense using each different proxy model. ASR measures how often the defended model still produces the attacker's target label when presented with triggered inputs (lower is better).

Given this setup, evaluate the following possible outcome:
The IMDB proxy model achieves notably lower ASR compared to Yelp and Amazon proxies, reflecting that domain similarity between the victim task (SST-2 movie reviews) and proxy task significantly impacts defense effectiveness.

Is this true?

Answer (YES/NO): NO